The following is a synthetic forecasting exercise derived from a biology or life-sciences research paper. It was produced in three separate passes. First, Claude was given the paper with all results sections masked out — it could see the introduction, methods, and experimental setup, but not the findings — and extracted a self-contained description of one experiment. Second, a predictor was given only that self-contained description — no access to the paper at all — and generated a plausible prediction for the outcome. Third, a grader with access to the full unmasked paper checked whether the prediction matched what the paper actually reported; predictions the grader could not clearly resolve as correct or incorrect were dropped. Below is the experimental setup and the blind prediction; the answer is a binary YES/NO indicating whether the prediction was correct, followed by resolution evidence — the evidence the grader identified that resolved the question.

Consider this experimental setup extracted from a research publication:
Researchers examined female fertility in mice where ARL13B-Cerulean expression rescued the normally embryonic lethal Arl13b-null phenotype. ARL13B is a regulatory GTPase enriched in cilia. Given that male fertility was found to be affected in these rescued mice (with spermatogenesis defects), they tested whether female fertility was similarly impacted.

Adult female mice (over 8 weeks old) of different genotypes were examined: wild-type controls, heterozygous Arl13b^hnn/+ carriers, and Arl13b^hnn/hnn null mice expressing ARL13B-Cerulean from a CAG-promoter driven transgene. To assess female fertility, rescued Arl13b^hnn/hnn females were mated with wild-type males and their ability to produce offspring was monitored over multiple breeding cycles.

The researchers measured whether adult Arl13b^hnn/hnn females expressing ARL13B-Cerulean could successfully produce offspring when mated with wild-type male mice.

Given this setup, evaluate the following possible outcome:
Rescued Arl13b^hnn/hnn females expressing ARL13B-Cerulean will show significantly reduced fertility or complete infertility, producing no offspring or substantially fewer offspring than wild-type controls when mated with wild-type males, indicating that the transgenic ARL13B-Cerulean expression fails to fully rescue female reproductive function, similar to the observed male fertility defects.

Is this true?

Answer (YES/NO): NO